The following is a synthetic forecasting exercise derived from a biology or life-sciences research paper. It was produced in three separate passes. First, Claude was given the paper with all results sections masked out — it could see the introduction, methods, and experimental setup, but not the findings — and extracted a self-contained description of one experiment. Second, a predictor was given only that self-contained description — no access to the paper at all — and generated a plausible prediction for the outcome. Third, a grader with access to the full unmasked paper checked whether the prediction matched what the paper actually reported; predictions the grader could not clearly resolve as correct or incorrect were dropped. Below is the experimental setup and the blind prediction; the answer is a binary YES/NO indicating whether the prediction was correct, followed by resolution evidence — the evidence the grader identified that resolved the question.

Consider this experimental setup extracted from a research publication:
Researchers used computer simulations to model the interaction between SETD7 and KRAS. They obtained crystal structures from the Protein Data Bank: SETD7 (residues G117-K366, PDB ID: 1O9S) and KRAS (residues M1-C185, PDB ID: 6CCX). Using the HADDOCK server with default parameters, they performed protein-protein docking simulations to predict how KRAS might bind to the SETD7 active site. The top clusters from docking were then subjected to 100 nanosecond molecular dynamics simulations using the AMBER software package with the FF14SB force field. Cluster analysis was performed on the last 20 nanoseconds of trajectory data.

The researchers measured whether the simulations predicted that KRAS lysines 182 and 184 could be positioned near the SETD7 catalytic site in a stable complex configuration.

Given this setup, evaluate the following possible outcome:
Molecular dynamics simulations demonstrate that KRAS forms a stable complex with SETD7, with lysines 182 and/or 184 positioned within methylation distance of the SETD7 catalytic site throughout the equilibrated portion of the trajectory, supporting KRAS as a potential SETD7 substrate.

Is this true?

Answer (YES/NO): YES